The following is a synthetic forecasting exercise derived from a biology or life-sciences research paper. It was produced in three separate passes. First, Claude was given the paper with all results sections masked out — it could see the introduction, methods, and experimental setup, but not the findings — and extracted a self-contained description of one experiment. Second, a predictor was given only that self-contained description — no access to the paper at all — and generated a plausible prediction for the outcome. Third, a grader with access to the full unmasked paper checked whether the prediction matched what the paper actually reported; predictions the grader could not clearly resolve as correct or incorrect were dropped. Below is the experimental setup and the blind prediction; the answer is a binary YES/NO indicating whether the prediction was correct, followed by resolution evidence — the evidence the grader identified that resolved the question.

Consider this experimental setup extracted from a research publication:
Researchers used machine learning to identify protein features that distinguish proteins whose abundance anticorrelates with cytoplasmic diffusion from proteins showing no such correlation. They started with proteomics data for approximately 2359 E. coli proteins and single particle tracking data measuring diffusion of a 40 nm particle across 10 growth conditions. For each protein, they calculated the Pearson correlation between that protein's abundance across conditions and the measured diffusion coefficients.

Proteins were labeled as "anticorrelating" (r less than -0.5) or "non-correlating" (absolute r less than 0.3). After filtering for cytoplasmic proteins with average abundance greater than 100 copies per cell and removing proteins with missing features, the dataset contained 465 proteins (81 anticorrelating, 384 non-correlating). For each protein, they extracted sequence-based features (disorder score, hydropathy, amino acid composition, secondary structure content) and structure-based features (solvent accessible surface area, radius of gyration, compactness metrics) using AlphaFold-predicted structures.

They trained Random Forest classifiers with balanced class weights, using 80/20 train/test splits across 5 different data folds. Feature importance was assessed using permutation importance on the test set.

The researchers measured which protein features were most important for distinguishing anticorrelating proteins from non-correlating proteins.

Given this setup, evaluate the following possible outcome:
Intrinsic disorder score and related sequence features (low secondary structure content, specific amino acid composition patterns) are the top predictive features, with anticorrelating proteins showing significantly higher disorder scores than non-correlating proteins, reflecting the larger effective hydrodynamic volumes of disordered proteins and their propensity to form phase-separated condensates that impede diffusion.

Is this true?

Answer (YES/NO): NO